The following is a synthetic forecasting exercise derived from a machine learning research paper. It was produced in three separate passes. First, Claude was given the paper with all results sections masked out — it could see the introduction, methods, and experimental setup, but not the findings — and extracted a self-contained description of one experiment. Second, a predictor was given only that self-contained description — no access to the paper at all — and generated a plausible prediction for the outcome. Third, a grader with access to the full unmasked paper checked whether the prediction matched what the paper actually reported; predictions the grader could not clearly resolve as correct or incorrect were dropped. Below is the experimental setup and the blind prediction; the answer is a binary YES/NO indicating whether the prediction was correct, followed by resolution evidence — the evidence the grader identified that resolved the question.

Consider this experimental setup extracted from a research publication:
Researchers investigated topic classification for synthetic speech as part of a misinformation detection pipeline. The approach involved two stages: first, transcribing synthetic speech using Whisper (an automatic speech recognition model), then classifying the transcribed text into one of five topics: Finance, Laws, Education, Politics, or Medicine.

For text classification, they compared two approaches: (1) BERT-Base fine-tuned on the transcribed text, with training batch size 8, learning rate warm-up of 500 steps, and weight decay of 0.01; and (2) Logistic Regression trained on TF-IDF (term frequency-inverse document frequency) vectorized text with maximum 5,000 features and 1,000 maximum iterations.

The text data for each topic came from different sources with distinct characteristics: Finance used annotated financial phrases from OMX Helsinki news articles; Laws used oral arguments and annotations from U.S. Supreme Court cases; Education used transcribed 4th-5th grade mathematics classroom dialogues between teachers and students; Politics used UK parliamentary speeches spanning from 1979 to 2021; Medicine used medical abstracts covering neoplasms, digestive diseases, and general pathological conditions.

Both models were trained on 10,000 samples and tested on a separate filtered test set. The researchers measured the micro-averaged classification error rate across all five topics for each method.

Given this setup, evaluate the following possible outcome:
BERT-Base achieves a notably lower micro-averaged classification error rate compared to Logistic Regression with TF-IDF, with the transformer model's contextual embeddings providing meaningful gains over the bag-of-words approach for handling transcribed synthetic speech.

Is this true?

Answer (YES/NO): YES